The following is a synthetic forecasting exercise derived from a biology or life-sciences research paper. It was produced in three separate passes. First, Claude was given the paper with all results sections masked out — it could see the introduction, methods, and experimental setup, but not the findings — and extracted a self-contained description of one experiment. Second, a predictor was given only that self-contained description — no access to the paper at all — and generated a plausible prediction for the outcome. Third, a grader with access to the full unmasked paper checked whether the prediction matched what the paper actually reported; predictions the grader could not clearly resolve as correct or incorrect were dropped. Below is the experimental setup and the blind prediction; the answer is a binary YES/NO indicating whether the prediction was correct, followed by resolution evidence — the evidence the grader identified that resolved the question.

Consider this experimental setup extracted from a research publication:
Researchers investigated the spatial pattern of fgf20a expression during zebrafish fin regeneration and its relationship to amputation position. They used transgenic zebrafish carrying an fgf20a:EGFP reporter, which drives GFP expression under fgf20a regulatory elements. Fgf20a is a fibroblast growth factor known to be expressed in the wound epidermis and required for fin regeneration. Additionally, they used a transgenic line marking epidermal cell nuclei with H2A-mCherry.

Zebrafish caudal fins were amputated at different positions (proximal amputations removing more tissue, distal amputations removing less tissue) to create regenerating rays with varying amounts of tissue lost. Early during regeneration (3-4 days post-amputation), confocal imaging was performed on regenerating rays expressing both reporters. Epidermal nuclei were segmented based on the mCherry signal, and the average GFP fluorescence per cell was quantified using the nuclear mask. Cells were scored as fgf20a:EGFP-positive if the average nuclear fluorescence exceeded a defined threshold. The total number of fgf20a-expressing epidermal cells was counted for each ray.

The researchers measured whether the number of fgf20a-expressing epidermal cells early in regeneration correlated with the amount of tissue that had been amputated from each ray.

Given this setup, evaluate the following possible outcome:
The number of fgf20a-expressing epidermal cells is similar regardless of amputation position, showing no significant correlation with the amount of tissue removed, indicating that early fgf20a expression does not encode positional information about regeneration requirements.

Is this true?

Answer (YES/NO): NO